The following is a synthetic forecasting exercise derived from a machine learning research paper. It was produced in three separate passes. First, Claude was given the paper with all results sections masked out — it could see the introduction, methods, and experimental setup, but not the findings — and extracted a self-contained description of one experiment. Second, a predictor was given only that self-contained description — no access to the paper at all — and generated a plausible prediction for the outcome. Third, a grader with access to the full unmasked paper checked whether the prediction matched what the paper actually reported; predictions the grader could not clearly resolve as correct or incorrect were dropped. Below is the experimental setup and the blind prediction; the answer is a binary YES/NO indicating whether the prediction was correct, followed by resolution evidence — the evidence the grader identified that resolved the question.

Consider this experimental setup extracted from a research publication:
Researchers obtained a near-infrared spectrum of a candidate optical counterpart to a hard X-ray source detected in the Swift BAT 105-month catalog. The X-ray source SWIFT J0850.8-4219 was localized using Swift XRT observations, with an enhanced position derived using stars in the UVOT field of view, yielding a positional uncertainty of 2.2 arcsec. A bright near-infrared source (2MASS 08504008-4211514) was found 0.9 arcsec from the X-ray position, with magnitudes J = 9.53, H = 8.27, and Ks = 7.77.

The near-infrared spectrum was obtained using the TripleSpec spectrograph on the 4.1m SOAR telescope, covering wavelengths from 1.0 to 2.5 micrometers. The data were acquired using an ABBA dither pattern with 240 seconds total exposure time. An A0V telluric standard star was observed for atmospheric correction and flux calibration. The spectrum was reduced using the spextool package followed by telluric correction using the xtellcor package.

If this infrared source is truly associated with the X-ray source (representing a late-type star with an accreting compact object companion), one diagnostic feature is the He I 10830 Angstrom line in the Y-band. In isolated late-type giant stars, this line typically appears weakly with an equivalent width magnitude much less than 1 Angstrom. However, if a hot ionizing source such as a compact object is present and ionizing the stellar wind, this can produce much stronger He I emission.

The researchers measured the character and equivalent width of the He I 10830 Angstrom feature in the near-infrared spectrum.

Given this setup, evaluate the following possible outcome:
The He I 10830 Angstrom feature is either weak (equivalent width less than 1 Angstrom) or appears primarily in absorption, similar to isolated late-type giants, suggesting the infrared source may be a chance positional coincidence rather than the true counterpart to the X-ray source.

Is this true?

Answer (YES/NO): NO